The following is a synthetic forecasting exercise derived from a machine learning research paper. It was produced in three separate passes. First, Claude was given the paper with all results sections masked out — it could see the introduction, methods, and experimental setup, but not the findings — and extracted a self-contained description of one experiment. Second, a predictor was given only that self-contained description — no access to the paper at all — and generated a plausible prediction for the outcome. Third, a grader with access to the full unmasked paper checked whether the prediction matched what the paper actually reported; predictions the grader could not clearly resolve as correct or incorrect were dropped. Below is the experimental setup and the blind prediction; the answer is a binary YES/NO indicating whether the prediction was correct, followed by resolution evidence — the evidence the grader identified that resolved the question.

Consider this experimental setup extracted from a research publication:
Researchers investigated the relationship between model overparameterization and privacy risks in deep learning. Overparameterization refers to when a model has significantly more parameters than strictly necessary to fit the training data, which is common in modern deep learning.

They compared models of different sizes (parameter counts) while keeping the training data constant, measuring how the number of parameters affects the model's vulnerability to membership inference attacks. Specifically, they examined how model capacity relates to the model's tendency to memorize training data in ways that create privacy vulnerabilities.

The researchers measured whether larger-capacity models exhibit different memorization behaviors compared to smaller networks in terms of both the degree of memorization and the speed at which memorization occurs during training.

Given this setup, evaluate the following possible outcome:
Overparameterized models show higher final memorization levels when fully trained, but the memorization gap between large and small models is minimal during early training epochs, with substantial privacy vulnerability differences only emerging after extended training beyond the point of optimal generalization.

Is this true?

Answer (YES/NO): NO